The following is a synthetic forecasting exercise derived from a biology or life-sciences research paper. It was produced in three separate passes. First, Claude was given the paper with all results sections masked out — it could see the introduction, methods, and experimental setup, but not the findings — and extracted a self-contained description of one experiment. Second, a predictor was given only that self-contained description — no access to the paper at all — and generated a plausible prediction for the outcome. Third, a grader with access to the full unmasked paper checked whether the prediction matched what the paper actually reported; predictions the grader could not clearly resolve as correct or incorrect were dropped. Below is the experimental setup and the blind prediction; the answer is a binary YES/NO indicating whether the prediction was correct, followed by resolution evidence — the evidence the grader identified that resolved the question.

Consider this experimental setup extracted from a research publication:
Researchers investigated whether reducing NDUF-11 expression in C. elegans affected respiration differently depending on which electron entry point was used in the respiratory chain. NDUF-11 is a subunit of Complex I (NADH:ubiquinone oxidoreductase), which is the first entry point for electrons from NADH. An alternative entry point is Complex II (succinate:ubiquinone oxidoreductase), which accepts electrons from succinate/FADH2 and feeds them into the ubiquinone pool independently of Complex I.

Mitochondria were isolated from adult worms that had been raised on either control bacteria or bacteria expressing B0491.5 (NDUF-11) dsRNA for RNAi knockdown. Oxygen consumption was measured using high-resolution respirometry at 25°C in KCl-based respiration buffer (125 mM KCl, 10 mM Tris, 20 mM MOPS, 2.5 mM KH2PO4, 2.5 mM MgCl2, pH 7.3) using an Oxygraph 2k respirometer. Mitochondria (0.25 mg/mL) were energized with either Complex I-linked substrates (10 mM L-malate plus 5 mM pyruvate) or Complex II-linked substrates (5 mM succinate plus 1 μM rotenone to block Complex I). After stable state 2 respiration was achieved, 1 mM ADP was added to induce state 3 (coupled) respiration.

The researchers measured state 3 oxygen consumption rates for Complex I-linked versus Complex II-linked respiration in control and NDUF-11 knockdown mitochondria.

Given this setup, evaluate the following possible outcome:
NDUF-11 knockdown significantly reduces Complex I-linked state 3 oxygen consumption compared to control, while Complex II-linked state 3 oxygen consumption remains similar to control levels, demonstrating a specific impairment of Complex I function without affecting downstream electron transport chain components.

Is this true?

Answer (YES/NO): NO